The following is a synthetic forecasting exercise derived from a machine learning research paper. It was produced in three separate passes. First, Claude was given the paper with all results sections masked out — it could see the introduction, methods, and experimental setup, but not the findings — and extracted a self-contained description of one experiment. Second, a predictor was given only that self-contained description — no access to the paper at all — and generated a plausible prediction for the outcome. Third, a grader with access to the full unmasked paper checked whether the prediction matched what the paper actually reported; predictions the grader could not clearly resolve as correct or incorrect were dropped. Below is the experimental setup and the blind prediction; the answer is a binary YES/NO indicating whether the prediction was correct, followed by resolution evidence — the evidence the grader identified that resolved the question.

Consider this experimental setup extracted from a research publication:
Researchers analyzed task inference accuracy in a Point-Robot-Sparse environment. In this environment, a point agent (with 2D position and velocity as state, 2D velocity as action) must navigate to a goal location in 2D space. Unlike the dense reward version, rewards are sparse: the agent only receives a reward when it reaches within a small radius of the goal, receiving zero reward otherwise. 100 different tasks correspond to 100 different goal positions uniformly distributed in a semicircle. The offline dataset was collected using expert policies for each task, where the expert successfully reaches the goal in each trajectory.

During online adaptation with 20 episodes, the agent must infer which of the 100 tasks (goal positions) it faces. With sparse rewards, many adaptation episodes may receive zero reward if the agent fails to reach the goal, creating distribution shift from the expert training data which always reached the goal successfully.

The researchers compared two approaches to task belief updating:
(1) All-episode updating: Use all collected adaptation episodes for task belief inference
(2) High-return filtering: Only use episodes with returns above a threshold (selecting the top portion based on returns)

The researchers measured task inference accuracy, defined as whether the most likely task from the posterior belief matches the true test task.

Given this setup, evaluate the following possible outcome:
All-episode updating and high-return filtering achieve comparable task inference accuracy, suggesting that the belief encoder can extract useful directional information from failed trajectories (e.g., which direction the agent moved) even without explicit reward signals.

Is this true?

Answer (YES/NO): NO